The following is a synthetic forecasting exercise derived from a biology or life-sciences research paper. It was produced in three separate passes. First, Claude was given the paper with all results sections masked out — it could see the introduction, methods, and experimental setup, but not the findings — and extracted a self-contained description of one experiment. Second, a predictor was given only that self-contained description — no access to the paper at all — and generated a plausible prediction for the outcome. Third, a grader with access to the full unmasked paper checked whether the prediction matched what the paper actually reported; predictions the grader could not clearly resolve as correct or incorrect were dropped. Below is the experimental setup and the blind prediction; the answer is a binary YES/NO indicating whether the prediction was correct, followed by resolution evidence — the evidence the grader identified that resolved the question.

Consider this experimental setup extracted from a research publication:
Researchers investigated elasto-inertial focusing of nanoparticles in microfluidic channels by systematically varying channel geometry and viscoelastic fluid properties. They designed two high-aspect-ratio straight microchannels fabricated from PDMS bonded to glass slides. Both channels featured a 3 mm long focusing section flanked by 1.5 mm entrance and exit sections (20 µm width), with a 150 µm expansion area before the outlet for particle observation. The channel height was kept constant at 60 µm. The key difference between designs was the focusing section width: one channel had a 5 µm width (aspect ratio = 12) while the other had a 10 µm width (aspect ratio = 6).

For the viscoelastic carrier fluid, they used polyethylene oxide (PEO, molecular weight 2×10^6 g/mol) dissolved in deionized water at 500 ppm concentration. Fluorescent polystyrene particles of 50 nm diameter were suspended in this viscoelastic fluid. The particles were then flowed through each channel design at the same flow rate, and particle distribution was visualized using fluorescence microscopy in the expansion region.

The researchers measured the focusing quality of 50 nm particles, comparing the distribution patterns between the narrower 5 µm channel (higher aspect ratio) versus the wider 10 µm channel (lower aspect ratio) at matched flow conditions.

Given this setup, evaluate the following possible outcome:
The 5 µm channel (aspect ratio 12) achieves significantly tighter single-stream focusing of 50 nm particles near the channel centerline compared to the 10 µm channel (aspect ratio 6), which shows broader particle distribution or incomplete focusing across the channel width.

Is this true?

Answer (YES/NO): YES